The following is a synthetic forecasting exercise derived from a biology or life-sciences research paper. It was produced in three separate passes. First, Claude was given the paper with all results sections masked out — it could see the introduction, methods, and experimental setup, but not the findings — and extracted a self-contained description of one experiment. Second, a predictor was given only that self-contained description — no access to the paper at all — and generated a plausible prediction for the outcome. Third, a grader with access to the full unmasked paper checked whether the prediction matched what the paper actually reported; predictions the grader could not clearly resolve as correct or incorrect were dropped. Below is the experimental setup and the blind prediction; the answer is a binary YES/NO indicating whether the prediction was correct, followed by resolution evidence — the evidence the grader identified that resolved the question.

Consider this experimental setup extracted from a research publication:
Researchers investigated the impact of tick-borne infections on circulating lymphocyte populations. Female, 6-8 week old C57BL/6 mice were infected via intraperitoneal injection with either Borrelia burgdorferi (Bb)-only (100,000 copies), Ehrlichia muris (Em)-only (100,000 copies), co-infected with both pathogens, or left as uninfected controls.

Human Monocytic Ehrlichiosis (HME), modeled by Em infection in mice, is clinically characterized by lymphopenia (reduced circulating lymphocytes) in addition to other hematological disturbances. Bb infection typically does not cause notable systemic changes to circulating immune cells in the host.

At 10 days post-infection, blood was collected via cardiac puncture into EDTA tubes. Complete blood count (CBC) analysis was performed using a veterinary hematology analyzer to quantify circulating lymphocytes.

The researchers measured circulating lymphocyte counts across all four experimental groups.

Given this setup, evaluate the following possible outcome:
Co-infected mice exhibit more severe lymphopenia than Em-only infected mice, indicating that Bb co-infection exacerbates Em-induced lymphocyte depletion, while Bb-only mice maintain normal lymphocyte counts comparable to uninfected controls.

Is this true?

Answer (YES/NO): NO